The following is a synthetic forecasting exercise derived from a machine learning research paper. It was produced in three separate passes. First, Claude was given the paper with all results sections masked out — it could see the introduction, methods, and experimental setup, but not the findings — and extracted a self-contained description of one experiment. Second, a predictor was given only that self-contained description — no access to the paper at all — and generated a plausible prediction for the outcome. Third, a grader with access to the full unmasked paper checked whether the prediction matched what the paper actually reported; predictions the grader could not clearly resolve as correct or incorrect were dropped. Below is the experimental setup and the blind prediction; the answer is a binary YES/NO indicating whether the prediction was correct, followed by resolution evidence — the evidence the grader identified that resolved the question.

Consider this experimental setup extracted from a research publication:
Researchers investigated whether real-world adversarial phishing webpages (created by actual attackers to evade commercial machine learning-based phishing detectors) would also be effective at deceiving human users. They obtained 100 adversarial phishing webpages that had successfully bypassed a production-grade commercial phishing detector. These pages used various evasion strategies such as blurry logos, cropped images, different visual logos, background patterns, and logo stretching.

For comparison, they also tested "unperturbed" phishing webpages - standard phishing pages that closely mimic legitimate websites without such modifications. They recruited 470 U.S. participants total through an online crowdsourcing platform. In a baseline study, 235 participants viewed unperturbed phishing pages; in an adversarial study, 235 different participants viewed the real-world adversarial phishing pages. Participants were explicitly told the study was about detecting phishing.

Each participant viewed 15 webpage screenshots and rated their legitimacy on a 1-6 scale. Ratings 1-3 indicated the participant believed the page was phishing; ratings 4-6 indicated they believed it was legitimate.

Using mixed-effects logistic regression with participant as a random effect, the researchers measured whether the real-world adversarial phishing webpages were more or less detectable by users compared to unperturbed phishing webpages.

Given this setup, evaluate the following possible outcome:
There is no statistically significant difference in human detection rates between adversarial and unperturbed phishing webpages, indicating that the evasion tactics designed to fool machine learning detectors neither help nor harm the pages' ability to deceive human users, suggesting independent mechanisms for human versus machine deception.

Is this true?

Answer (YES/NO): NO